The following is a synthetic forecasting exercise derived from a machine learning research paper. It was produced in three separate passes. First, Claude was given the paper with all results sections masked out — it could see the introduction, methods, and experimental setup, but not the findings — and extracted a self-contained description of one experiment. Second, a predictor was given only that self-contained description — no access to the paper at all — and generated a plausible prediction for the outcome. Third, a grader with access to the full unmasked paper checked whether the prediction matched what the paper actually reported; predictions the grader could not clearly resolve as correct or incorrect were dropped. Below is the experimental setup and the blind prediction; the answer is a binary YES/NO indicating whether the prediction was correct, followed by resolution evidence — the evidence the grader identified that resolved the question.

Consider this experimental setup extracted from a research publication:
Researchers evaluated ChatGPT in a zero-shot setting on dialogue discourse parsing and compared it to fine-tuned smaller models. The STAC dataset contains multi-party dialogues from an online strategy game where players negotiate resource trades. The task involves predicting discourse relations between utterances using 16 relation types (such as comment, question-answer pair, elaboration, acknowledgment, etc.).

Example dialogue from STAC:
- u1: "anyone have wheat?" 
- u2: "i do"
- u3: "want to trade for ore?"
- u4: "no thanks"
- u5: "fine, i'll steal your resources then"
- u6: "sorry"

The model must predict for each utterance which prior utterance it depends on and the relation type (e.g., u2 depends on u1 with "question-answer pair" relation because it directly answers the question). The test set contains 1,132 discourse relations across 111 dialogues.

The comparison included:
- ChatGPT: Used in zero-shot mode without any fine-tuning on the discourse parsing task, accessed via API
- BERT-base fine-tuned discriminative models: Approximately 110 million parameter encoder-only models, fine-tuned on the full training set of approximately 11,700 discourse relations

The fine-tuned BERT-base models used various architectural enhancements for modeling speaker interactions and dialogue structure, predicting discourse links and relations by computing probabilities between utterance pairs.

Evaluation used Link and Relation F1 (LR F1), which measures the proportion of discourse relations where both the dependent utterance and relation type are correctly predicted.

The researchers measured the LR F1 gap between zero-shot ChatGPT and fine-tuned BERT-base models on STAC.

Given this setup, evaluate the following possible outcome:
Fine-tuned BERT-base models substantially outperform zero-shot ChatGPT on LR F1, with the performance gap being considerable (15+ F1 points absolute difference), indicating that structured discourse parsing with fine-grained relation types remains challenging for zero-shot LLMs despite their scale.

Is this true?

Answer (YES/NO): YES